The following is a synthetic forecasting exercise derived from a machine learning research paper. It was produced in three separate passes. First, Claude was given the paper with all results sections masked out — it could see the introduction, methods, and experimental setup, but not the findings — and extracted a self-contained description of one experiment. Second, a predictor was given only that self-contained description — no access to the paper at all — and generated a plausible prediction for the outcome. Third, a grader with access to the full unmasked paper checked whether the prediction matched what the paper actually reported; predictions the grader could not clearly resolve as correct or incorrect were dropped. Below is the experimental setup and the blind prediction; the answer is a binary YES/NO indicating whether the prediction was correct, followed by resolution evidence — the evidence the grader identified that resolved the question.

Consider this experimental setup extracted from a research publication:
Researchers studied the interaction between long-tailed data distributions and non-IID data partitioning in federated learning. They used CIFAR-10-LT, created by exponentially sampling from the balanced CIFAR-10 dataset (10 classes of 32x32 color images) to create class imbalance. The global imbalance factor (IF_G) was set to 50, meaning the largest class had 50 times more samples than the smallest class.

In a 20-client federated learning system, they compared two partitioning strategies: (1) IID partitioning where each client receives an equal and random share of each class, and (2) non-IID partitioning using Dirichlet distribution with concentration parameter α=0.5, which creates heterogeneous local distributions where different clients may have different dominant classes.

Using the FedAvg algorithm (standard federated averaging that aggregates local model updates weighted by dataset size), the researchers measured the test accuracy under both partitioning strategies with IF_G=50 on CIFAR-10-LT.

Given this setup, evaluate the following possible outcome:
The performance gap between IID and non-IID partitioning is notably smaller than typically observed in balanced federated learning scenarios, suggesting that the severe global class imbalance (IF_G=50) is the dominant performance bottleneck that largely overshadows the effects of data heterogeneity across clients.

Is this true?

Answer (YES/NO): NO